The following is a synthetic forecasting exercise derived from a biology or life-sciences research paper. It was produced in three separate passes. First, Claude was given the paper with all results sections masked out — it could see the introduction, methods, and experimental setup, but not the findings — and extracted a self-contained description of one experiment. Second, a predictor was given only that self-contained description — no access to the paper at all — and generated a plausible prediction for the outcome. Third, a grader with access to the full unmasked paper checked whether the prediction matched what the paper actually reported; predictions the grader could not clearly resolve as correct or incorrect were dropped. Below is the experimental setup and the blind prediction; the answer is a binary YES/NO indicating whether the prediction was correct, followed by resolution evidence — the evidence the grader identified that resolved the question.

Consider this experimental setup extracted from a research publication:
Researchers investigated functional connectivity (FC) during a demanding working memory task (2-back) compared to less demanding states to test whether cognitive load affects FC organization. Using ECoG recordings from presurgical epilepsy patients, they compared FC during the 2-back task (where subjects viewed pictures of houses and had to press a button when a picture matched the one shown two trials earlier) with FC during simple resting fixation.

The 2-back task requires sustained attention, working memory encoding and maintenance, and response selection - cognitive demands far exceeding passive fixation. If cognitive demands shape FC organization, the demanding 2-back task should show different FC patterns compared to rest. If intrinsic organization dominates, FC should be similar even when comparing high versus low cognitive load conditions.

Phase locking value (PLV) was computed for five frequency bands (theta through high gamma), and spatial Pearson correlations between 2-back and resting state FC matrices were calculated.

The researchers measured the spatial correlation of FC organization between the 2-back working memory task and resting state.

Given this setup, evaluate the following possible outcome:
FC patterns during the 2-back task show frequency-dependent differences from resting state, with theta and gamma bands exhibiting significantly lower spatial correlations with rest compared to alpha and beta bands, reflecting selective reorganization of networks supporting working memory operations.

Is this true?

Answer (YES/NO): NO